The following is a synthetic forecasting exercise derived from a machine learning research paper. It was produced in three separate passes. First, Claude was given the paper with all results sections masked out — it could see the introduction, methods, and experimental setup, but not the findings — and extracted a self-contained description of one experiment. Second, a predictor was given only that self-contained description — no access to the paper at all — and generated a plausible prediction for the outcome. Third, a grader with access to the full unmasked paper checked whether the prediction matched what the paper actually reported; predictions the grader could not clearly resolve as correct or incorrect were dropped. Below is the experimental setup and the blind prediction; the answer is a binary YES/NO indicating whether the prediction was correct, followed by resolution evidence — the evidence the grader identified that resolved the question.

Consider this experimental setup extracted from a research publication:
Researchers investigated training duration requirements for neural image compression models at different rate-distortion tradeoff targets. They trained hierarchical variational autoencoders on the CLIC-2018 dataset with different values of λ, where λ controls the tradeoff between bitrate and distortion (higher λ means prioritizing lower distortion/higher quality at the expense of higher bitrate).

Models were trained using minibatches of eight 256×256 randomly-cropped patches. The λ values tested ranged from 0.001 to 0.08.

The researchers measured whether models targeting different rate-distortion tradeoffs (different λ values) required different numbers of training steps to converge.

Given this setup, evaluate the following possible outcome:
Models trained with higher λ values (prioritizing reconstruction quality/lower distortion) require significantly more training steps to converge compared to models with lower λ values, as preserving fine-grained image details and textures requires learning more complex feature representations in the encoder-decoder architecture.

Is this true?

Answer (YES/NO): YES